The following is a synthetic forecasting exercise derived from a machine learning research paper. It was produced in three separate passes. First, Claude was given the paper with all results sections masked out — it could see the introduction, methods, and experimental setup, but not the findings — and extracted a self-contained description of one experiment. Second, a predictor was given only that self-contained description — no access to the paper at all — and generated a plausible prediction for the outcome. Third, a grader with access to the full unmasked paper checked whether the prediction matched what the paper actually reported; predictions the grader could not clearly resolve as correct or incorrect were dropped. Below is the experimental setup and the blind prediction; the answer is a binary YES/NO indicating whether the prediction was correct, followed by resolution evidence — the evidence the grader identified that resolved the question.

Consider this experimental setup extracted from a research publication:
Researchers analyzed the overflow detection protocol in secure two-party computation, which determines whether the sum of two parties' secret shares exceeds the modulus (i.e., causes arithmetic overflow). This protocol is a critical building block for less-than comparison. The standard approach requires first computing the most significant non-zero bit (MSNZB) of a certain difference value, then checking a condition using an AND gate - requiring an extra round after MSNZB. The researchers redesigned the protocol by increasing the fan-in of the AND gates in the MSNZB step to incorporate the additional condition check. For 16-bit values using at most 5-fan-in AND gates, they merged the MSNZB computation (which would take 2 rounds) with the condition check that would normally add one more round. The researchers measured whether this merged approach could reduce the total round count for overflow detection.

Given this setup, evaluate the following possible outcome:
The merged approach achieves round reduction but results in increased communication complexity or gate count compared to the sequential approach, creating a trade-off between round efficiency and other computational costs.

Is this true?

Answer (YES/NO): NO